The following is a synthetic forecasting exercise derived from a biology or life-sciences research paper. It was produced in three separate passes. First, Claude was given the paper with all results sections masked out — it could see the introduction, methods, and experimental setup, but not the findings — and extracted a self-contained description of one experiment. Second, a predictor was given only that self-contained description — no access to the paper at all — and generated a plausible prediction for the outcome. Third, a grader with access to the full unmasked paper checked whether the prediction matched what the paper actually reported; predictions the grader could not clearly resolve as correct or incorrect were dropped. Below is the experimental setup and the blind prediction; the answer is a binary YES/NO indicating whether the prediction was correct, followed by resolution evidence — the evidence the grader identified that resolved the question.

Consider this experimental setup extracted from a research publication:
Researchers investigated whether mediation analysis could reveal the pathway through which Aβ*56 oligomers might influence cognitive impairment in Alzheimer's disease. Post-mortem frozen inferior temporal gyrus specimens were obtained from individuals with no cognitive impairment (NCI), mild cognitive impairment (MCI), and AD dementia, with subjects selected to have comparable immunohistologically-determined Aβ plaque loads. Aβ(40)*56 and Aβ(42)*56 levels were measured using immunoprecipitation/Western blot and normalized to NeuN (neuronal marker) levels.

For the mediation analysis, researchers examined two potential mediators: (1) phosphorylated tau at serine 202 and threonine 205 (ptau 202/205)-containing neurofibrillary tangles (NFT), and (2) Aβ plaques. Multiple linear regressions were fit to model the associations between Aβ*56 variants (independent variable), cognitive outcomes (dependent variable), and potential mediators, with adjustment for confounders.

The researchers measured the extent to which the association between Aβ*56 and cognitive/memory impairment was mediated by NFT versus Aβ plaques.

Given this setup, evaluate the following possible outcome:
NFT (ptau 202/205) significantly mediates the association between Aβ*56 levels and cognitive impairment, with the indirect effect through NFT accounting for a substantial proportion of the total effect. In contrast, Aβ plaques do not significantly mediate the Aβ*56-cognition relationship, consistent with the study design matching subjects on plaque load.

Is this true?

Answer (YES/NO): YES